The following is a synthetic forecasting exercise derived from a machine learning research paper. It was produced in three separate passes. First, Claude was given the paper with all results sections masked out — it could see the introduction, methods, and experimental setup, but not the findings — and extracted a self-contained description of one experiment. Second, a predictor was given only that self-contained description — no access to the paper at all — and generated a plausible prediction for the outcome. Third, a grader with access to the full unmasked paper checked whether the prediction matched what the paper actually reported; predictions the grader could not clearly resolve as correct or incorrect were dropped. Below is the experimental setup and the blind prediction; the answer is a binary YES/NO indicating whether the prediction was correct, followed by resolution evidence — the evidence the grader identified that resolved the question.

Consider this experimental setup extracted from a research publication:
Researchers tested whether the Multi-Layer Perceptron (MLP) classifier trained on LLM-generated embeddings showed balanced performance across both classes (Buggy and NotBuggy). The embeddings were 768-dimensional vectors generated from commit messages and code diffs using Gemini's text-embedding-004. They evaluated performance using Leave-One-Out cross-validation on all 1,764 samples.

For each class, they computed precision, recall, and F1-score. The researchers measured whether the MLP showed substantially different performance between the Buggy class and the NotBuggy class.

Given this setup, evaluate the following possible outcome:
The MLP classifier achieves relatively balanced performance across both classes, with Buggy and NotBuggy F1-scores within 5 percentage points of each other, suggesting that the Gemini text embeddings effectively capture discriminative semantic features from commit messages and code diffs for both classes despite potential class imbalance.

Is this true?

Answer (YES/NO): YES